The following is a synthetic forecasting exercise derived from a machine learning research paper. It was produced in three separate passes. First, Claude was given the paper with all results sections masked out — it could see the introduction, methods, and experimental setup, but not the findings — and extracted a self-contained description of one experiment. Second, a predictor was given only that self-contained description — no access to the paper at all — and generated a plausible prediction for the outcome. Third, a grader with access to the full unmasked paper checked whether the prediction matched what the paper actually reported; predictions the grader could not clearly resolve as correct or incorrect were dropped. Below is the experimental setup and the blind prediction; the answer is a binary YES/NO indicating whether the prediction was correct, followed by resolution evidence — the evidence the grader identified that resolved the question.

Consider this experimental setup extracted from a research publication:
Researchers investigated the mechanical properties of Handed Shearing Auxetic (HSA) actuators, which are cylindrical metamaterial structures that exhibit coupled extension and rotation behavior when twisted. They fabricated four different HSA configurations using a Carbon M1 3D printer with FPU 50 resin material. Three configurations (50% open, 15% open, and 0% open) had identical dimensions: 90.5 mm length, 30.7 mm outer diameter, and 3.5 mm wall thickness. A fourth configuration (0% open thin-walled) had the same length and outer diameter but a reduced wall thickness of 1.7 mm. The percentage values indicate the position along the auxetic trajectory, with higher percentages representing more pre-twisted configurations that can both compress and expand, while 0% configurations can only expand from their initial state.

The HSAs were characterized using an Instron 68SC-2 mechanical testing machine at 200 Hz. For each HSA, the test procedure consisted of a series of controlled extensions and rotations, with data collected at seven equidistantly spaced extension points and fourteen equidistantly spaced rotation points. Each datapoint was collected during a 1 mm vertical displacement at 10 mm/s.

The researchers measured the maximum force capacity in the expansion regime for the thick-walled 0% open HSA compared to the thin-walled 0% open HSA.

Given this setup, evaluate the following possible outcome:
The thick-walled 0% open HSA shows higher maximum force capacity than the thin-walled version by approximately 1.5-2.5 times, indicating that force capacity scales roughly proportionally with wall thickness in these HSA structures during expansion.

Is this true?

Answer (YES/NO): NO